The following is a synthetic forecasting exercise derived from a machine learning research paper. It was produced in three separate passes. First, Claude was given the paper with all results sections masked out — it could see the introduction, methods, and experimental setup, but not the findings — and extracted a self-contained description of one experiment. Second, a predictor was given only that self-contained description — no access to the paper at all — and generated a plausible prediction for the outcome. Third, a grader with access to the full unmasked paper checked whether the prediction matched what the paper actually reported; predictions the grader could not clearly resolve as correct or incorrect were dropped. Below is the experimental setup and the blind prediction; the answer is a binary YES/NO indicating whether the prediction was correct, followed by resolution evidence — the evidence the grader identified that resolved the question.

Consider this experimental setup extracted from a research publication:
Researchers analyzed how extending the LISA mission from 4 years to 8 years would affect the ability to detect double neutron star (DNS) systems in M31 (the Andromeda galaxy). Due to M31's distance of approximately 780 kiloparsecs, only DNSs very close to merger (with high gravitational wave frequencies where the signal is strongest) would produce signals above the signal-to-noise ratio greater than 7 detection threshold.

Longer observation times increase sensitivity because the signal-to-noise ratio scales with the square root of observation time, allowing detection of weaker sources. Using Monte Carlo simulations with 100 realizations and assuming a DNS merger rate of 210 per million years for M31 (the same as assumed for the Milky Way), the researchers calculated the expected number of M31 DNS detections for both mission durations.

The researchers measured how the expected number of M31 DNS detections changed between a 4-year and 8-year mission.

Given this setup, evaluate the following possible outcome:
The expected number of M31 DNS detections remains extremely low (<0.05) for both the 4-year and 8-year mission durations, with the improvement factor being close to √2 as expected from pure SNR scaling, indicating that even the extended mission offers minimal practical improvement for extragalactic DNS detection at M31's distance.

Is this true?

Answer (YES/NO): NO